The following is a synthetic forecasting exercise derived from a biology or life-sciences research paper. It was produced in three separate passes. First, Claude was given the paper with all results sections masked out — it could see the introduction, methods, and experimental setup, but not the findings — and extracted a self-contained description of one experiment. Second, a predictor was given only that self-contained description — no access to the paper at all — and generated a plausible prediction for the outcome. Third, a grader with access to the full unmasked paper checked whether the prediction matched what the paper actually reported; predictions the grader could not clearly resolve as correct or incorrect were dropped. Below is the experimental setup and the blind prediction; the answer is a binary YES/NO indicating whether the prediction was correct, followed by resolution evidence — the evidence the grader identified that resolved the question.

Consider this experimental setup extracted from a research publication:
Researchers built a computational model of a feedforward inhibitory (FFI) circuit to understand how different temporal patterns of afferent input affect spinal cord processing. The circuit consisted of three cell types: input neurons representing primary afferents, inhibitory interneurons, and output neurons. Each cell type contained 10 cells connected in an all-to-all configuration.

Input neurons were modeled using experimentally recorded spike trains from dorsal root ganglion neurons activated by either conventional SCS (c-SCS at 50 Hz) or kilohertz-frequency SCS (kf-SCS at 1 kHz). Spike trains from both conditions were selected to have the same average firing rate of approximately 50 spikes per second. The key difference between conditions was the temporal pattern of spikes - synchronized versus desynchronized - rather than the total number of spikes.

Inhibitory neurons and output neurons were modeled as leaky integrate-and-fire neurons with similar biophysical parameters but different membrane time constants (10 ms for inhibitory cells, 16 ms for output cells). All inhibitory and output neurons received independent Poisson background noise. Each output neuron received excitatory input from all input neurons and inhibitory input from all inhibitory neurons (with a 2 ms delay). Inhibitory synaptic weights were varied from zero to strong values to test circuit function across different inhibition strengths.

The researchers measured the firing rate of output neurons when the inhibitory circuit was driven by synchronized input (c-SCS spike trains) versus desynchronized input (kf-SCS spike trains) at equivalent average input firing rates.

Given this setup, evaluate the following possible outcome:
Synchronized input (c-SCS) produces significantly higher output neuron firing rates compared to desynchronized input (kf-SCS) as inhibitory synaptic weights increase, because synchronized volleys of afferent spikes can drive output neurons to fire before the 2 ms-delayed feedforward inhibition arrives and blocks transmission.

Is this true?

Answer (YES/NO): YES